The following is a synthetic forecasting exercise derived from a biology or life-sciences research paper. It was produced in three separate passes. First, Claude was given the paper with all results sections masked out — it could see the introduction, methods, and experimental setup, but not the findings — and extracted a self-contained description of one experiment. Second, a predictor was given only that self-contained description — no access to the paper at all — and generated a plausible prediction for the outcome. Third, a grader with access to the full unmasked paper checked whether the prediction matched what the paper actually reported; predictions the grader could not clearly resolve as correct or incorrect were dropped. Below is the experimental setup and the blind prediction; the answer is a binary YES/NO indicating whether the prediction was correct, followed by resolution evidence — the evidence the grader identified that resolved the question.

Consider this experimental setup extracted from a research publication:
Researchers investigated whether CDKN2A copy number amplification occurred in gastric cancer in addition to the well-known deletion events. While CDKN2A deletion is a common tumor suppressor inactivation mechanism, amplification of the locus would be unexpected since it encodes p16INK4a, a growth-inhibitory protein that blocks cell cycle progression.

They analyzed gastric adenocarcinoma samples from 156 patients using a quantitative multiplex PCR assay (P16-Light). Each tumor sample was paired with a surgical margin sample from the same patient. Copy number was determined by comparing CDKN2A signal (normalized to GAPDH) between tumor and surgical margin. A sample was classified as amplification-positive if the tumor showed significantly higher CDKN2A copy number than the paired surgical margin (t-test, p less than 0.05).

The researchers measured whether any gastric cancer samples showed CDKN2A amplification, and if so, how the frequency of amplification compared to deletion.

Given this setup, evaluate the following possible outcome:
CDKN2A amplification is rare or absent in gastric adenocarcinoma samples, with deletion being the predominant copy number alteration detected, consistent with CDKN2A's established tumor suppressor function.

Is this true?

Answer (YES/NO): NO